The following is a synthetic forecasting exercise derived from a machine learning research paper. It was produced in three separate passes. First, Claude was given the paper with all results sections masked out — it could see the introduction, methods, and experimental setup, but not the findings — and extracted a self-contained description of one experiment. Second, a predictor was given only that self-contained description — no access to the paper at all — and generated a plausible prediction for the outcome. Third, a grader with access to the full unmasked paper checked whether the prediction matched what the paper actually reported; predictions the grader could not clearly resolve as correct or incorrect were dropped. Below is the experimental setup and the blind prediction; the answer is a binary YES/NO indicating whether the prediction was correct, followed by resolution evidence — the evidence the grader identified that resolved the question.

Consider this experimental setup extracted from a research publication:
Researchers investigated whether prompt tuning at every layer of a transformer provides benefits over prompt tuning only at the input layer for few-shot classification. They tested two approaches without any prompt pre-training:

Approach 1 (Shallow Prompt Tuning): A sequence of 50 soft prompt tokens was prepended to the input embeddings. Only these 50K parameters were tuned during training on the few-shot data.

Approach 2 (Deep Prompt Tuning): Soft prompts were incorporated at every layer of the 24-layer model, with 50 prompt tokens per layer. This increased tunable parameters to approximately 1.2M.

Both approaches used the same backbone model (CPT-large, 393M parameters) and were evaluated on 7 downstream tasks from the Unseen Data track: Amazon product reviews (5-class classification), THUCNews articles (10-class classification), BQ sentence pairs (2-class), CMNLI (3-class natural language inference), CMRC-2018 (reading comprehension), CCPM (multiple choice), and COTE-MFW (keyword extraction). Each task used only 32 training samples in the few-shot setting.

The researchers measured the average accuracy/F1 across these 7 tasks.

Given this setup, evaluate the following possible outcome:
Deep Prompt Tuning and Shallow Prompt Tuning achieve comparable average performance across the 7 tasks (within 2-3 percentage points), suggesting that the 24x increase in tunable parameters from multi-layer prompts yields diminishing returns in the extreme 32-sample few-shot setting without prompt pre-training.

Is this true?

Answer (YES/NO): NO